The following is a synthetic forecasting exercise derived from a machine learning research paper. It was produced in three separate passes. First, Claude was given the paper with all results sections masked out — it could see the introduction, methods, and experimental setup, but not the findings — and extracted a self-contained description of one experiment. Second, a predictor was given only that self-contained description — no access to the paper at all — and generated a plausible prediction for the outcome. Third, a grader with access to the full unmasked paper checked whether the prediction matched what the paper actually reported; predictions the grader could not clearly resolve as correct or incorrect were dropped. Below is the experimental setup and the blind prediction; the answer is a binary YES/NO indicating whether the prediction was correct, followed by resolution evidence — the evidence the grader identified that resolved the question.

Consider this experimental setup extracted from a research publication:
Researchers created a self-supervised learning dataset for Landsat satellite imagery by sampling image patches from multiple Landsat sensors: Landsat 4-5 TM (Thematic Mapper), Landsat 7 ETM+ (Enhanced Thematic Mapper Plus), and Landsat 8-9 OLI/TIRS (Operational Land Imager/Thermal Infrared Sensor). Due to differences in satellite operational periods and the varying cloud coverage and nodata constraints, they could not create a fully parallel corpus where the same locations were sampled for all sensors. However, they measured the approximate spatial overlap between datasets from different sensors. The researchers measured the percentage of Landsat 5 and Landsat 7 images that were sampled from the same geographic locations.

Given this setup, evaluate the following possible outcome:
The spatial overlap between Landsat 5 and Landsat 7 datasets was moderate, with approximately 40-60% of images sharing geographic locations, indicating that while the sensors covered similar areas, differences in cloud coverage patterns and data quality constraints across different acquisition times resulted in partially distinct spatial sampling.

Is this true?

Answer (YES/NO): YES